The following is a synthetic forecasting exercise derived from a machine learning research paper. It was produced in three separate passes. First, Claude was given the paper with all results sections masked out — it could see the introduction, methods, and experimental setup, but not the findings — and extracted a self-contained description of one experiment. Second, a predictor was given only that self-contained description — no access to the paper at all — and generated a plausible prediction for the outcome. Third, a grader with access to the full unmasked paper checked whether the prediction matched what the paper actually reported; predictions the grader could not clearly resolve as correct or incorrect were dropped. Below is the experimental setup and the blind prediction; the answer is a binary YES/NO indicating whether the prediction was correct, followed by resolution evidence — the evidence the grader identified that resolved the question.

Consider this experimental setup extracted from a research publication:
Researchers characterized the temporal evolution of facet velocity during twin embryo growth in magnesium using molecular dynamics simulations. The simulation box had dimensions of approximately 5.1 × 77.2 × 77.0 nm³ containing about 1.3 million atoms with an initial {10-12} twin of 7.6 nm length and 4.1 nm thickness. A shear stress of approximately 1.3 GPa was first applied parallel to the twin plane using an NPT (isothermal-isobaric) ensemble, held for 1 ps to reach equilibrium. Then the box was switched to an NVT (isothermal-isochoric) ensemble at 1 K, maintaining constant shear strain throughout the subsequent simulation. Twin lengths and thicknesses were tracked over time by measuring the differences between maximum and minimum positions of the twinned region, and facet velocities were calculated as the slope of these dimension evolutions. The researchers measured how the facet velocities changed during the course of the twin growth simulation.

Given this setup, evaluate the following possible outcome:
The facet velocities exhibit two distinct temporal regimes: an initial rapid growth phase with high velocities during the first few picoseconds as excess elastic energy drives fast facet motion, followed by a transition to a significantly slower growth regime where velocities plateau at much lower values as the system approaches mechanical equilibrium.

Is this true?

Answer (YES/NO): NO